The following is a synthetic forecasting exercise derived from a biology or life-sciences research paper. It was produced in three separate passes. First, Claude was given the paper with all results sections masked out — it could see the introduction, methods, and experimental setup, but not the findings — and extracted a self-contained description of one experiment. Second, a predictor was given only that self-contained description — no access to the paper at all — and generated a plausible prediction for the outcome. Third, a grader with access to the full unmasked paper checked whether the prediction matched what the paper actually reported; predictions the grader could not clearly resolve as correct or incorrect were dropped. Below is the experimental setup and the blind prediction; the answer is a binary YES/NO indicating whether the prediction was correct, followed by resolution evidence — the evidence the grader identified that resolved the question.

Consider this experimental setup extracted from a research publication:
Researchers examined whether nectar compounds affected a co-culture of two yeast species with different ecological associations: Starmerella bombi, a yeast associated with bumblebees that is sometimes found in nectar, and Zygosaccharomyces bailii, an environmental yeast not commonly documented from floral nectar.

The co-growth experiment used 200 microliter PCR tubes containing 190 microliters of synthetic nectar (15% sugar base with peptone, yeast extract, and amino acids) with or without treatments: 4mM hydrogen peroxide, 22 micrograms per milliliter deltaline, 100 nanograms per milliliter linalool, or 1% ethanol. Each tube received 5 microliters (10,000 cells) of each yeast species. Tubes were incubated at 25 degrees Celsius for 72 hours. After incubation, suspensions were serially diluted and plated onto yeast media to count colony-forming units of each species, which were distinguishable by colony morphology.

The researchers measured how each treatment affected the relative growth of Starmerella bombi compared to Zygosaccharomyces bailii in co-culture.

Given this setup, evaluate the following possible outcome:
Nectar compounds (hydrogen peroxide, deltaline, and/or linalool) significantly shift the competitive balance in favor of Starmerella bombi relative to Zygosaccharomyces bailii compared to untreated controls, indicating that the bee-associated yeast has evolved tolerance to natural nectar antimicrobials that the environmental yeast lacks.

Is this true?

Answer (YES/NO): NO